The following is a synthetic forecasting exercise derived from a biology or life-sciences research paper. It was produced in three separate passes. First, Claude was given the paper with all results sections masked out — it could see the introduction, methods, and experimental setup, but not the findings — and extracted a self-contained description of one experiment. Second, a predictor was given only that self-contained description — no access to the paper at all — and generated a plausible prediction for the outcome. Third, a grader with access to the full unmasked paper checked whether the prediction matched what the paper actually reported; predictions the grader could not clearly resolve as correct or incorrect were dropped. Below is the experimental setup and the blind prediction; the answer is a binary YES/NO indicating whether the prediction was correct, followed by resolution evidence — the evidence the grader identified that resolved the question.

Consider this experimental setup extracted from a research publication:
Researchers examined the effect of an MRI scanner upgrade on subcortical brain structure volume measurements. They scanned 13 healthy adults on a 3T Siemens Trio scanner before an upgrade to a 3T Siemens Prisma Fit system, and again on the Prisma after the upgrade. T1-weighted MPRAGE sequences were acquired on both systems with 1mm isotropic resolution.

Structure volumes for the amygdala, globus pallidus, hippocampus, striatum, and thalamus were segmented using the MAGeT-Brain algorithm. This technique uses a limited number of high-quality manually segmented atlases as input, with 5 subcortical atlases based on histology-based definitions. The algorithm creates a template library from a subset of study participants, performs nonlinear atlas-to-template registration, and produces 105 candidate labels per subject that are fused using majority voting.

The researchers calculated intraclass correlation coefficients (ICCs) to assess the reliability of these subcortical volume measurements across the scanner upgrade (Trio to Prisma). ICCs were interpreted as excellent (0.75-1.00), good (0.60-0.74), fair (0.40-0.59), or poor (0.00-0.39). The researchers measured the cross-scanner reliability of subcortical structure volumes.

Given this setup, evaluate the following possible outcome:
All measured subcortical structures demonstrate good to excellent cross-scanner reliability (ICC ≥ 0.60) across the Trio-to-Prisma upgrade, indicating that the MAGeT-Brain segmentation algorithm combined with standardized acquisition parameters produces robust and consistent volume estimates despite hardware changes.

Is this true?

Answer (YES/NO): YES